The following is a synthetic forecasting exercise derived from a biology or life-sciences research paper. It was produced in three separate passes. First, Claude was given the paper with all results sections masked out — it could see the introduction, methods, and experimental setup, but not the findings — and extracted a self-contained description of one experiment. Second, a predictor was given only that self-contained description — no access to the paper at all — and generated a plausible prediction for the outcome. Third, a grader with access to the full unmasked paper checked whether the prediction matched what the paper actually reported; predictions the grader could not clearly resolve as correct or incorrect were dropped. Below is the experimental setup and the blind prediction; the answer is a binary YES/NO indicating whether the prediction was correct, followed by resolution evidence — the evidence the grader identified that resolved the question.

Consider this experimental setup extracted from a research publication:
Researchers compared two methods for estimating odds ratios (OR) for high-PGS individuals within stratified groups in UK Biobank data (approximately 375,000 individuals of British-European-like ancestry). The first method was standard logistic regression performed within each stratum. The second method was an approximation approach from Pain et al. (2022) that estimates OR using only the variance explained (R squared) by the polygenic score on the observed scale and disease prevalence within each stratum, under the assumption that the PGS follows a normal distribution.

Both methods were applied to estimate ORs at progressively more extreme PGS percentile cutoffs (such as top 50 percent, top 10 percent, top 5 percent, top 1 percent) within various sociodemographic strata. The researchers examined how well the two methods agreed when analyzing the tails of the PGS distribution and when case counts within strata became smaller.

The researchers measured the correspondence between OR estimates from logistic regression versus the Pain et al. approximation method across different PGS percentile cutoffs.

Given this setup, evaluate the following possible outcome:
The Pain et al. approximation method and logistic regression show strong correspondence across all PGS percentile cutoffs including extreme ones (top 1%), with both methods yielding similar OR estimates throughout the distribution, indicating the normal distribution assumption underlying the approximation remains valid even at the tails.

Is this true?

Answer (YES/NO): NO